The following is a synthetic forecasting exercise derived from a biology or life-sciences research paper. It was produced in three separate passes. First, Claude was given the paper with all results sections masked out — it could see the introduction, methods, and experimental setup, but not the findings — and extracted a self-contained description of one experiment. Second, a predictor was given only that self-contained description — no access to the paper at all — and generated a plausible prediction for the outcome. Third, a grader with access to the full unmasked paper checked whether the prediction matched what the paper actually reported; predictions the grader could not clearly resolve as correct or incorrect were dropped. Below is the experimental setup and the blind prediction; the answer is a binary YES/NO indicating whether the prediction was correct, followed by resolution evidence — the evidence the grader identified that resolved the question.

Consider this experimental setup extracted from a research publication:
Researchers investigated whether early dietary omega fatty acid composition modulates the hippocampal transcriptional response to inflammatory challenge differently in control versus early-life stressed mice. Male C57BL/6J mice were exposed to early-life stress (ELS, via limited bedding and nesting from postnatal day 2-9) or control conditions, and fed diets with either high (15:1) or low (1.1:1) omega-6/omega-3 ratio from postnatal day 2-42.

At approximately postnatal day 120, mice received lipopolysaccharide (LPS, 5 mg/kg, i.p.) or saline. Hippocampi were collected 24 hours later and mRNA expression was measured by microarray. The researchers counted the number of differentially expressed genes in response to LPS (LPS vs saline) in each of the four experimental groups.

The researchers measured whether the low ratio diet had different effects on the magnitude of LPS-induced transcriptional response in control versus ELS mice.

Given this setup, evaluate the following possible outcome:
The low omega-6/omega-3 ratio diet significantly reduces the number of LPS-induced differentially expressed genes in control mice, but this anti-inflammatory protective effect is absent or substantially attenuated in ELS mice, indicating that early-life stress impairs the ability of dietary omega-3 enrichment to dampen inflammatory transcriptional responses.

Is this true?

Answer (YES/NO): NO